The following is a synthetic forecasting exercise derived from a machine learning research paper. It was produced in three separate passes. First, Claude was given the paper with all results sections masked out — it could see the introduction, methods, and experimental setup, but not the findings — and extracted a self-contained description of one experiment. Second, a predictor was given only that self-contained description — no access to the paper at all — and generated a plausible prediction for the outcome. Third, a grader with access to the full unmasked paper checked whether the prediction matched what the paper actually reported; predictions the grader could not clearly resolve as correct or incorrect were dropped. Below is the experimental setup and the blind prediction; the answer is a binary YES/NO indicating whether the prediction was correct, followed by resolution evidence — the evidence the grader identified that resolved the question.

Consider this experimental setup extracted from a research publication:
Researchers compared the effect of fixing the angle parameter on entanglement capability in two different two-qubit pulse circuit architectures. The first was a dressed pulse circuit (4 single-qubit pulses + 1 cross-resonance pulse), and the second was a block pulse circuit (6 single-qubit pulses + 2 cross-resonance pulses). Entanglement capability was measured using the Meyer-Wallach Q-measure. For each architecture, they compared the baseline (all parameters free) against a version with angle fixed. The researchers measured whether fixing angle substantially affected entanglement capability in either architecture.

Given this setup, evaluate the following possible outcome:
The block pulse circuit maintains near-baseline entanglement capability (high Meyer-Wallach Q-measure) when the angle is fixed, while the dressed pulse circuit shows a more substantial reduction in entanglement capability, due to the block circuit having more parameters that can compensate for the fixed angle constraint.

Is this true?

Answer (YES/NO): NO